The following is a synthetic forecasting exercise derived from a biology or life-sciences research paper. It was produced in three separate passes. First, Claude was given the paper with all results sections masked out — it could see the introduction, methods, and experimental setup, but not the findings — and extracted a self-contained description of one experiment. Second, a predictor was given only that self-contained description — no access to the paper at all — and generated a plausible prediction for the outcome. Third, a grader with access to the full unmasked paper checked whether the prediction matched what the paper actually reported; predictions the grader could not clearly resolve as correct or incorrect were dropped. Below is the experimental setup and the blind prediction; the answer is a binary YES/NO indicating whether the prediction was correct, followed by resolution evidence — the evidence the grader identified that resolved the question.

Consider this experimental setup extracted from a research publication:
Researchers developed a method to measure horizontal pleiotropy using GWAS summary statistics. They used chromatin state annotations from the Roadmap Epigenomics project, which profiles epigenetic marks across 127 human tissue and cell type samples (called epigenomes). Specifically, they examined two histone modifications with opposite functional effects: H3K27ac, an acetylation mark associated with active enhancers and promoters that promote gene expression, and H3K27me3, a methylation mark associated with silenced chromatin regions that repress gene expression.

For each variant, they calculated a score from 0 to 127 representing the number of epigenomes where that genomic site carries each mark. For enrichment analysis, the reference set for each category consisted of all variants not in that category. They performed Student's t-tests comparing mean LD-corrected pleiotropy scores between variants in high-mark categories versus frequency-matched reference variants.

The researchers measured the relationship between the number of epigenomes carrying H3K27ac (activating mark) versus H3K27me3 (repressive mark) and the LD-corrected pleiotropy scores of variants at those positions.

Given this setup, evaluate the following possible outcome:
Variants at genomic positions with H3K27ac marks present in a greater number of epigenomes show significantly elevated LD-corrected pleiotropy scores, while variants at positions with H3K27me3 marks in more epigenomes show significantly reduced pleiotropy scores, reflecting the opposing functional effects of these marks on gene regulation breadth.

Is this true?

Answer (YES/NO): NO